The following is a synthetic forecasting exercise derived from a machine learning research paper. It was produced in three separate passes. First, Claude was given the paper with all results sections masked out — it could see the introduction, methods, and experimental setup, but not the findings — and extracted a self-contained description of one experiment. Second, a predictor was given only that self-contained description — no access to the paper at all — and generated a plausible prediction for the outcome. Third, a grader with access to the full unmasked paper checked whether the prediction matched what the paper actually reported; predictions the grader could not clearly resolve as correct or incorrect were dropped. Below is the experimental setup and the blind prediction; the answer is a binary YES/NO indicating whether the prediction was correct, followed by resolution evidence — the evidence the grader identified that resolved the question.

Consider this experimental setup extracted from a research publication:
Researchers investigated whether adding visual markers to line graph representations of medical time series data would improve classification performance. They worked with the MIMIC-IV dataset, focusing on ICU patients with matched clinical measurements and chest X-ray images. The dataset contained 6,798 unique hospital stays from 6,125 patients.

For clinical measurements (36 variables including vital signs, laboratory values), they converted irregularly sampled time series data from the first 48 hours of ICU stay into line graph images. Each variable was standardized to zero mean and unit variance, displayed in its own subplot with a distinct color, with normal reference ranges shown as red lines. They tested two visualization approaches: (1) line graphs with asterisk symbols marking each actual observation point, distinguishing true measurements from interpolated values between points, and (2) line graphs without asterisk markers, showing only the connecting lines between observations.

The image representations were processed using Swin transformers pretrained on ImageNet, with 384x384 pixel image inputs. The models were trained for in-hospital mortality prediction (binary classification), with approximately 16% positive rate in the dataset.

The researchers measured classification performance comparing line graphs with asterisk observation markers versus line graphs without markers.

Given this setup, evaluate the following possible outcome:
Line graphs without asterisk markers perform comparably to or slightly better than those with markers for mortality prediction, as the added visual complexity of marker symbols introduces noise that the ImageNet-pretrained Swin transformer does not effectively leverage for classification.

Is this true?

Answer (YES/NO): NO